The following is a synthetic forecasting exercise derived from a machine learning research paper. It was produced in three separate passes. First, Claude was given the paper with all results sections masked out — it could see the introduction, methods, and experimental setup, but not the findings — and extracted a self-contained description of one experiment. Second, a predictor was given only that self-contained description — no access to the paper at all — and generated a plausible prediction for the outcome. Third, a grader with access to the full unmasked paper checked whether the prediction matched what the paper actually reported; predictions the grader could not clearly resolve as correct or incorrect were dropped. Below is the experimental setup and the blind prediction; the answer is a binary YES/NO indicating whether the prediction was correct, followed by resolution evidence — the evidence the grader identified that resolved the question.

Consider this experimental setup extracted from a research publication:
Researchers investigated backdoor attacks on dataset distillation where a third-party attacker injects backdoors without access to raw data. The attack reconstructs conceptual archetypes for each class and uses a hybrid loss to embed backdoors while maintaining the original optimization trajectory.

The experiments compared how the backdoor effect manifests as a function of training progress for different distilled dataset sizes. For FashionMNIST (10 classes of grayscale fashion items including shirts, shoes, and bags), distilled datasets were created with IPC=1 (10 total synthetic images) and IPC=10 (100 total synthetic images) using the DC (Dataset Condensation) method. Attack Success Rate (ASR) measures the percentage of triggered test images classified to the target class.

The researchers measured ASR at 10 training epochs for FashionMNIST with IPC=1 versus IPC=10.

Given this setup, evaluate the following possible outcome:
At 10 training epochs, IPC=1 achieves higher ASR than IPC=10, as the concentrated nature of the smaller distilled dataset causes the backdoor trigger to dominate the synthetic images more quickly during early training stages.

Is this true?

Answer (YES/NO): NO